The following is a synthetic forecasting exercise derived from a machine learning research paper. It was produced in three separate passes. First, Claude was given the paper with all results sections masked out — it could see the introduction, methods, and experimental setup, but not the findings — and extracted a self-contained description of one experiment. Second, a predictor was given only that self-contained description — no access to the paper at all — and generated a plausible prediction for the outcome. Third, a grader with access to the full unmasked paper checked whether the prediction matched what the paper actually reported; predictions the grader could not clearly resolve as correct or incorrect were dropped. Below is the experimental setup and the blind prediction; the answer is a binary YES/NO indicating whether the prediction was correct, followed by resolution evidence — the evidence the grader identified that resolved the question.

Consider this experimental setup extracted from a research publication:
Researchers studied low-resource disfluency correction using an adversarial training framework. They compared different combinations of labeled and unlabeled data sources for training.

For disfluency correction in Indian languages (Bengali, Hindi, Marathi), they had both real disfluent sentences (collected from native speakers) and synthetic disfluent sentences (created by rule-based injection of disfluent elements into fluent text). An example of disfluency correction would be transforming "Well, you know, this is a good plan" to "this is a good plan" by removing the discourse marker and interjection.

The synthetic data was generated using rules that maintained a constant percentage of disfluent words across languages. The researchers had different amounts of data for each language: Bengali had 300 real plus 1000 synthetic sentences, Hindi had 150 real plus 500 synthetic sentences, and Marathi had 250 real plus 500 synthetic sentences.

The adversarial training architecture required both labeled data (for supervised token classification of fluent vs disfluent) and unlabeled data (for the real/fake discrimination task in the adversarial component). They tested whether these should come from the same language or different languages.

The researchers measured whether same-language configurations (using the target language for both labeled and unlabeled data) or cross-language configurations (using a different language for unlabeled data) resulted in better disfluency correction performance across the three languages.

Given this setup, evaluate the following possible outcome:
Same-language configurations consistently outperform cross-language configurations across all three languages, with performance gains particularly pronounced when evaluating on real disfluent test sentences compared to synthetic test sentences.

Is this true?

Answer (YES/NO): NO